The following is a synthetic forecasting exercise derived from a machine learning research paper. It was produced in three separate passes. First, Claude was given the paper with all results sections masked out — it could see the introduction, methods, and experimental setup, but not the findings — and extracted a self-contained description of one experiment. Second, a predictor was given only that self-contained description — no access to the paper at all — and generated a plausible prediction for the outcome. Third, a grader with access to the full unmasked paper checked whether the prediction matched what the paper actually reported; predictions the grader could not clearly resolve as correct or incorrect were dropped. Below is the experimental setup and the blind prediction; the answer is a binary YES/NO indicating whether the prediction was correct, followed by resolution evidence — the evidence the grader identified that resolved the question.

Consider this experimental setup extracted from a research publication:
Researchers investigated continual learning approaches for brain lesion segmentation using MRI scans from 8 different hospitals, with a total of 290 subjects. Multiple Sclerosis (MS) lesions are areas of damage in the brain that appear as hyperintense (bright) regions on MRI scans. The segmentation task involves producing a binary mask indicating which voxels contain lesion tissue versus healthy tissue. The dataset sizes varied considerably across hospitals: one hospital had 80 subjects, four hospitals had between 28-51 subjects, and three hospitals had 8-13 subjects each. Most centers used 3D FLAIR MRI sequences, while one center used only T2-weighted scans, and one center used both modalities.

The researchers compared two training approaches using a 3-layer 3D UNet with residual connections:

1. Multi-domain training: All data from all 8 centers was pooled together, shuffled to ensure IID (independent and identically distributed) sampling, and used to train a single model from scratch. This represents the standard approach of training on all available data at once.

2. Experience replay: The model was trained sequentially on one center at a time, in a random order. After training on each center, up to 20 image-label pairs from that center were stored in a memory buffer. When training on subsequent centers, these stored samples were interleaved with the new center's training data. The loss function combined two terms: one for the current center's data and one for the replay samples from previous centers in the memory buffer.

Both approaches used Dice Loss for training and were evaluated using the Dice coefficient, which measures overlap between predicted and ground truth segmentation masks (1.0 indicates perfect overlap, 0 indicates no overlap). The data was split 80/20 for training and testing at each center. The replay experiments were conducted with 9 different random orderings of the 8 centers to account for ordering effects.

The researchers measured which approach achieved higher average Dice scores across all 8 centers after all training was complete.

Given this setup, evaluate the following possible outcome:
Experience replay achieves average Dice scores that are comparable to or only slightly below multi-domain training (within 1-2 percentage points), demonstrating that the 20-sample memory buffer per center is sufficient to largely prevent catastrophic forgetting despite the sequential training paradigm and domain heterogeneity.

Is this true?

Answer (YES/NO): NO